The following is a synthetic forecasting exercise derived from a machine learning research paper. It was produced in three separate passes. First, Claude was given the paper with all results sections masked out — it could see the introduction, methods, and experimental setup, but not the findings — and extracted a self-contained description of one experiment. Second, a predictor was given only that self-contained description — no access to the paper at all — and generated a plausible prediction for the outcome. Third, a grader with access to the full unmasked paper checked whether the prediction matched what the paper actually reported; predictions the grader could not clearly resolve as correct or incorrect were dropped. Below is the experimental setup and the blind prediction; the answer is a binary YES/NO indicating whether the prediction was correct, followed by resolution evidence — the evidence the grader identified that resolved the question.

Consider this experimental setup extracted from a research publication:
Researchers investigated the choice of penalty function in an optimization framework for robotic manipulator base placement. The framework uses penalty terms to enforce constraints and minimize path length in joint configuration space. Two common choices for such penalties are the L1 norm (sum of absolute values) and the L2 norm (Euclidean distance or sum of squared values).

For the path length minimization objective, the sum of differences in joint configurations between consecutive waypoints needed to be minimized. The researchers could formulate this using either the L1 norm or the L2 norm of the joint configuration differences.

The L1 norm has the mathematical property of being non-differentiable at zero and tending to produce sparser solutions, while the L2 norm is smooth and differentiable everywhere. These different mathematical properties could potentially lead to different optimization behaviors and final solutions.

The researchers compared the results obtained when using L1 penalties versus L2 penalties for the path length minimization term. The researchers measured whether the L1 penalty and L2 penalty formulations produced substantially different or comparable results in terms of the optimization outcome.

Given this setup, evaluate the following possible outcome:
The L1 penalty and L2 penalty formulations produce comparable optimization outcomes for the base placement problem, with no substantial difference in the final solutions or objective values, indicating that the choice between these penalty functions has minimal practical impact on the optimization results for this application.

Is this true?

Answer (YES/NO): YES